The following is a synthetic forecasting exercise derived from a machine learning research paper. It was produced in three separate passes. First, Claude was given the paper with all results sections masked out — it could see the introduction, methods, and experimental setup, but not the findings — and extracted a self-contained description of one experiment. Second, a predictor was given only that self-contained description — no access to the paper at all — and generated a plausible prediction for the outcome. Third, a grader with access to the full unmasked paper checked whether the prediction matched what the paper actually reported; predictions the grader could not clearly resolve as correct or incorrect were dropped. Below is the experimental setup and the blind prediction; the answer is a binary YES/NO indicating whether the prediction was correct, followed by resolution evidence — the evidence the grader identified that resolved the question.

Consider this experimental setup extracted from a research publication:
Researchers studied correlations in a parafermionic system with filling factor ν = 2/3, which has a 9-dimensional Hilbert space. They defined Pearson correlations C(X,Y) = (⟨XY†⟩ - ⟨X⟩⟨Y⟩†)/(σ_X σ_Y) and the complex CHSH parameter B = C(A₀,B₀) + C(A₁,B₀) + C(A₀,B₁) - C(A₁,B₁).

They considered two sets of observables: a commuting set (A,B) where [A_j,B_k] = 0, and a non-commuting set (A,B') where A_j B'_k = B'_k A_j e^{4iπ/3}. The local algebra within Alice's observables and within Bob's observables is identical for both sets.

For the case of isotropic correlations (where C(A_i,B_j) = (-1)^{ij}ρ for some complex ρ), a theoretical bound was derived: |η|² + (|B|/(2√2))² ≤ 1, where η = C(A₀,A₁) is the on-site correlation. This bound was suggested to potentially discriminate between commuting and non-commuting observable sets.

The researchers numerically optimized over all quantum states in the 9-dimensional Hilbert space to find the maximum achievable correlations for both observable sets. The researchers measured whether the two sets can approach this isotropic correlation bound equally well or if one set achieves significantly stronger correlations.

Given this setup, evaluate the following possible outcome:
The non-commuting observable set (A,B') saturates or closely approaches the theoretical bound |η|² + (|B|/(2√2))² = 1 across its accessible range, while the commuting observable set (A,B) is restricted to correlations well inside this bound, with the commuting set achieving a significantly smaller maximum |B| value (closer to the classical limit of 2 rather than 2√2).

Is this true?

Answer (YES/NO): NO